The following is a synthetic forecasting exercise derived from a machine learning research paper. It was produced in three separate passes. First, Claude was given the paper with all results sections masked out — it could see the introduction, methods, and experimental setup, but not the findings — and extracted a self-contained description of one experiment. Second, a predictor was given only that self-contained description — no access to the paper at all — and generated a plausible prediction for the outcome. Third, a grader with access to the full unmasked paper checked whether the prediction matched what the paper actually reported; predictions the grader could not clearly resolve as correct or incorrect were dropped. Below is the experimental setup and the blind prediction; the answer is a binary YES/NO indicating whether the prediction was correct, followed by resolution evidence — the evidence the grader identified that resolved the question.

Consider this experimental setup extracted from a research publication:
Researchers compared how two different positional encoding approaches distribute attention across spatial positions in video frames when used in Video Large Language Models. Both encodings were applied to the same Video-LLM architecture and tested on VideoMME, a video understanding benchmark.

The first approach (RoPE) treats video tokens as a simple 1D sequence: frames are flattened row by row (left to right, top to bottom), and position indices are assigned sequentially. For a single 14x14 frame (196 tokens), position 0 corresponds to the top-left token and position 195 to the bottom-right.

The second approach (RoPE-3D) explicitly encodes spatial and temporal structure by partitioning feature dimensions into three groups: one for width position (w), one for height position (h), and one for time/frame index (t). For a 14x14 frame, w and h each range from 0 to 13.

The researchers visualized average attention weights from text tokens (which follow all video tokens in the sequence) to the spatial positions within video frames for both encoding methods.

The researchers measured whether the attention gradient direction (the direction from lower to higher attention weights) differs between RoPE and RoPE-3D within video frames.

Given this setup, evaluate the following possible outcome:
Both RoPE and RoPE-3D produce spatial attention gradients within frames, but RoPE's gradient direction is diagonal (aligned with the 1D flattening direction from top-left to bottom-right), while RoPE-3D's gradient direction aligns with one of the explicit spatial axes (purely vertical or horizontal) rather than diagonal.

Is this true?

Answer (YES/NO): NO